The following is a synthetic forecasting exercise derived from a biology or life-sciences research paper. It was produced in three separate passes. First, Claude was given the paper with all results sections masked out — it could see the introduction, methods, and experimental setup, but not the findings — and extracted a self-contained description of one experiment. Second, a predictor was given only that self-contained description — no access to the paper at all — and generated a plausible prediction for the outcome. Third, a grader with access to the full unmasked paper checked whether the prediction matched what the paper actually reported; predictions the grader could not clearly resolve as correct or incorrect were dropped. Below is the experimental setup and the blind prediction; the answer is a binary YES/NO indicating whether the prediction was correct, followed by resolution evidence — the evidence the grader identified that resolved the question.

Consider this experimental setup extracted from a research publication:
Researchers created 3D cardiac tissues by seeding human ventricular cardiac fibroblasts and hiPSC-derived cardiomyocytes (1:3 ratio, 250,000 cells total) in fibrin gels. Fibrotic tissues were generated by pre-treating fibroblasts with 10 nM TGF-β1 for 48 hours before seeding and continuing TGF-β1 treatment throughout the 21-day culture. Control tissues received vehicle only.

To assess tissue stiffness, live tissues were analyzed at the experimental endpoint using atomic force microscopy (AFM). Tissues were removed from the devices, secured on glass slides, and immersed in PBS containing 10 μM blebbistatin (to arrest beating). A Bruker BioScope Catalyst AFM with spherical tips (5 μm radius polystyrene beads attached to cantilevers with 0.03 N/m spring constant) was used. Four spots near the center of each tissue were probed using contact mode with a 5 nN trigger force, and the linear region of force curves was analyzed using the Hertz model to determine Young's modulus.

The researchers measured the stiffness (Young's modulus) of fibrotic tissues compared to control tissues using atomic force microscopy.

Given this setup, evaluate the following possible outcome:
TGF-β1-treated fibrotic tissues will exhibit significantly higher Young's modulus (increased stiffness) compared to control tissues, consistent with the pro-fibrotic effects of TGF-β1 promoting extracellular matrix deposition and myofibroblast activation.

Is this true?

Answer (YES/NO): YES